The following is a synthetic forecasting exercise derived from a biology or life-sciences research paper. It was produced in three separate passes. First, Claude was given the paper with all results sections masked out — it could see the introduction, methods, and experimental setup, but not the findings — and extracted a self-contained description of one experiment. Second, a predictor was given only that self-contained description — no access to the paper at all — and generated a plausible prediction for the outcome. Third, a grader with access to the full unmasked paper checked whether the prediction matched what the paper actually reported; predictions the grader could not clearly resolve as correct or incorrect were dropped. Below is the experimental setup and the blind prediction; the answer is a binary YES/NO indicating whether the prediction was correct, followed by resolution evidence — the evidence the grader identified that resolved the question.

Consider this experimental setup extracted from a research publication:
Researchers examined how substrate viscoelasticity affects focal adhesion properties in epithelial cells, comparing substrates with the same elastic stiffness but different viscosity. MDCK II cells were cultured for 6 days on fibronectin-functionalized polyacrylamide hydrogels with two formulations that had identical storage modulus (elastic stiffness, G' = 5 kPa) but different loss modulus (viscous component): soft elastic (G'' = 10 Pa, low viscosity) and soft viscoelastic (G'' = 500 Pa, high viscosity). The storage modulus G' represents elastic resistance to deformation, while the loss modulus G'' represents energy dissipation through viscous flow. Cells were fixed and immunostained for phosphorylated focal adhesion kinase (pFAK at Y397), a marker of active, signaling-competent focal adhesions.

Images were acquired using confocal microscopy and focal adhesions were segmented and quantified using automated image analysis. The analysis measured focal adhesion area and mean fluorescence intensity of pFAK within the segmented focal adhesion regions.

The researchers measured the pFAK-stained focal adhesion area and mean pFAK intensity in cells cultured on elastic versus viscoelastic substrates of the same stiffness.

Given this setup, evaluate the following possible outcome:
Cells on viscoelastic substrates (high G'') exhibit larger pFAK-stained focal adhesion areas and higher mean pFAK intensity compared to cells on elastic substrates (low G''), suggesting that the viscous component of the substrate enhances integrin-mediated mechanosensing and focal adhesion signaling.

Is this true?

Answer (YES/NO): NO